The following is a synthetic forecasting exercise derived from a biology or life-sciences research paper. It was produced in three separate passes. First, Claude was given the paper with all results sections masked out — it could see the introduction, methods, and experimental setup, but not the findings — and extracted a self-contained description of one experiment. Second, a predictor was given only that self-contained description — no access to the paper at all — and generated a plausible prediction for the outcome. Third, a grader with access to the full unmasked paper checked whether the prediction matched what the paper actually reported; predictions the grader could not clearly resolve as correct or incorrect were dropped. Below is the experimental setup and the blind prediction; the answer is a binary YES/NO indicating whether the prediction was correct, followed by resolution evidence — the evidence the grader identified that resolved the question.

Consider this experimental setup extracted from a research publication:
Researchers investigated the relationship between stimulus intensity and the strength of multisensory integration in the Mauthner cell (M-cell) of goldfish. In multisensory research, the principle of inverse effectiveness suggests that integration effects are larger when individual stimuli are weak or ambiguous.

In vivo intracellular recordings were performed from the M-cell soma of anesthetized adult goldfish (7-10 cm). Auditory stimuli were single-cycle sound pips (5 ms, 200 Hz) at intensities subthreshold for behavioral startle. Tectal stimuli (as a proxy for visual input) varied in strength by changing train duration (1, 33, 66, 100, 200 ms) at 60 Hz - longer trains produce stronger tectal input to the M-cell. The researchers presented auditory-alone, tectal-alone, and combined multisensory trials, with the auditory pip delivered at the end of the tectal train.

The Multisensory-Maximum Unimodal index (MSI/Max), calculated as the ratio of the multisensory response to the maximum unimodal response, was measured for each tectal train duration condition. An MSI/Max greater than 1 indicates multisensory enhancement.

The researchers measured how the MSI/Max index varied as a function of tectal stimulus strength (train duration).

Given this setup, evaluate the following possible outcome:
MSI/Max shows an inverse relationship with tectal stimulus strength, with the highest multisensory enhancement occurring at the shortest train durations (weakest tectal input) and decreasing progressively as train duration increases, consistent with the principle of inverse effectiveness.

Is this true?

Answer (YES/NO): NO